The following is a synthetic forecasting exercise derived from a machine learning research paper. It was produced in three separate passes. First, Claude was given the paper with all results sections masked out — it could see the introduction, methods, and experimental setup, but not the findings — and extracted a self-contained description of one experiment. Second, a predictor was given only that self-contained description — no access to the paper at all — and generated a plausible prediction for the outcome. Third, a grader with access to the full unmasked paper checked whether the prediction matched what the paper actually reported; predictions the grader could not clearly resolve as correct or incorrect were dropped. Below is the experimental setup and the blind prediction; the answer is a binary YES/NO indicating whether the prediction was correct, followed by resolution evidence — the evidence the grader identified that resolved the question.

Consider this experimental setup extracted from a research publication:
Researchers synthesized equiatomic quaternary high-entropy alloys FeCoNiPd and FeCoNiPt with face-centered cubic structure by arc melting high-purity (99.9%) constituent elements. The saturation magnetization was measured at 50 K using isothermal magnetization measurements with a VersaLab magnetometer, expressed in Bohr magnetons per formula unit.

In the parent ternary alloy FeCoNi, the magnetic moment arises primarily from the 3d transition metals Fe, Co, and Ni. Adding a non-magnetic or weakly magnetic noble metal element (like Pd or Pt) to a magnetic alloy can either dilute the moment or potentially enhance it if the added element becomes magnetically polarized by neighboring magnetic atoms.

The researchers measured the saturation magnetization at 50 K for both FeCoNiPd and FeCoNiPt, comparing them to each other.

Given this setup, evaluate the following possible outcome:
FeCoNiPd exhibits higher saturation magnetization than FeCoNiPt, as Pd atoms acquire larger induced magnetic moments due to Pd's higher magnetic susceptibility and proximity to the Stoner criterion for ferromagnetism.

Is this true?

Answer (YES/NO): NO